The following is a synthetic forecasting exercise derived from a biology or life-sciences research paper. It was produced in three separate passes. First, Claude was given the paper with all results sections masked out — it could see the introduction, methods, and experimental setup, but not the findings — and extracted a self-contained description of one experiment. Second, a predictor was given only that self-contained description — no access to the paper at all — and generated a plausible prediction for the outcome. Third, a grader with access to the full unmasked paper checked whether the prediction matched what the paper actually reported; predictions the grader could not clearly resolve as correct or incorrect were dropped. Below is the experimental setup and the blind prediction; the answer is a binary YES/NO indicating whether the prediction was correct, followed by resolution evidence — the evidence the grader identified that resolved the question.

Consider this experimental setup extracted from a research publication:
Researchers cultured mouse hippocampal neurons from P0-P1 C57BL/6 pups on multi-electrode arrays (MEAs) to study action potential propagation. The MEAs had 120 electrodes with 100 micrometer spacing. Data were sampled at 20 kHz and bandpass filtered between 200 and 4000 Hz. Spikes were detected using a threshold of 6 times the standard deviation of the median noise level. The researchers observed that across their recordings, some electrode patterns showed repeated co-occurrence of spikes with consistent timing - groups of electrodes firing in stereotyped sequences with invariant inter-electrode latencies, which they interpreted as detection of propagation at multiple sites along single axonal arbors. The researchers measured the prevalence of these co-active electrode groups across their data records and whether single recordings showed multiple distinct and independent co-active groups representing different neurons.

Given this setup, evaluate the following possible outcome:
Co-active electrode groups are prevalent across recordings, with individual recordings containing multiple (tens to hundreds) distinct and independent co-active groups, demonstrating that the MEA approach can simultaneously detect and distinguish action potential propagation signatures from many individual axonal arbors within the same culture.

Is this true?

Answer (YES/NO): NO